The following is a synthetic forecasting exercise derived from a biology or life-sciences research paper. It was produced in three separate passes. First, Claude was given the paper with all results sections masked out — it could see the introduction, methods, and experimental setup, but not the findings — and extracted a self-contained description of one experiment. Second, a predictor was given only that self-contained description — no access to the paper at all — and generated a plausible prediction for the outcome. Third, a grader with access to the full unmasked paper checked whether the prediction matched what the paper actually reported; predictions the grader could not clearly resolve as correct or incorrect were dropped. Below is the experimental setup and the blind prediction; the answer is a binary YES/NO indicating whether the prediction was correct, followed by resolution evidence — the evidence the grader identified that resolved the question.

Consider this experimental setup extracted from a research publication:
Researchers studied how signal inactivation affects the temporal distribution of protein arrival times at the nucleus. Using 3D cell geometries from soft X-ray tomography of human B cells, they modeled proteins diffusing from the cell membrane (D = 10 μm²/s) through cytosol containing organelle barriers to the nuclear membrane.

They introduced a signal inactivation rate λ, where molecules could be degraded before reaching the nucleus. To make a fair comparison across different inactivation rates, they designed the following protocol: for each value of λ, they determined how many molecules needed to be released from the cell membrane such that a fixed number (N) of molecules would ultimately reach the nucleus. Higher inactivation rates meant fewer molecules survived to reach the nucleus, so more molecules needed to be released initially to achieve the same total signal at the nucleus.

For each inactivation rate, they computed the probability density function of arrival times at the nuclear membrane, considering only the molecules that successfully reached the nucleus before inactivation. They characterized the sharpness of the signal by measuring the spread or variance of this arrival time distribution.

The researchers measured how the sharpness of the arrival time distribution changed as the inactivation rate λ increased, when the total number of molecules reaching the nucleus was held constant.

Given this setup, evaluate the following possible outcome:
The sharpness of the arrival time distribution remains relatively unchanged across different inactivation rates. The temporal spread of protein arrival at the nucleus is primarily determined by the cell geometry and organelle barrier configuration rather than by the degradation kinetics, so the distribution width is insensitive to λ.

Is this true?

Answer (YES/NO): NO